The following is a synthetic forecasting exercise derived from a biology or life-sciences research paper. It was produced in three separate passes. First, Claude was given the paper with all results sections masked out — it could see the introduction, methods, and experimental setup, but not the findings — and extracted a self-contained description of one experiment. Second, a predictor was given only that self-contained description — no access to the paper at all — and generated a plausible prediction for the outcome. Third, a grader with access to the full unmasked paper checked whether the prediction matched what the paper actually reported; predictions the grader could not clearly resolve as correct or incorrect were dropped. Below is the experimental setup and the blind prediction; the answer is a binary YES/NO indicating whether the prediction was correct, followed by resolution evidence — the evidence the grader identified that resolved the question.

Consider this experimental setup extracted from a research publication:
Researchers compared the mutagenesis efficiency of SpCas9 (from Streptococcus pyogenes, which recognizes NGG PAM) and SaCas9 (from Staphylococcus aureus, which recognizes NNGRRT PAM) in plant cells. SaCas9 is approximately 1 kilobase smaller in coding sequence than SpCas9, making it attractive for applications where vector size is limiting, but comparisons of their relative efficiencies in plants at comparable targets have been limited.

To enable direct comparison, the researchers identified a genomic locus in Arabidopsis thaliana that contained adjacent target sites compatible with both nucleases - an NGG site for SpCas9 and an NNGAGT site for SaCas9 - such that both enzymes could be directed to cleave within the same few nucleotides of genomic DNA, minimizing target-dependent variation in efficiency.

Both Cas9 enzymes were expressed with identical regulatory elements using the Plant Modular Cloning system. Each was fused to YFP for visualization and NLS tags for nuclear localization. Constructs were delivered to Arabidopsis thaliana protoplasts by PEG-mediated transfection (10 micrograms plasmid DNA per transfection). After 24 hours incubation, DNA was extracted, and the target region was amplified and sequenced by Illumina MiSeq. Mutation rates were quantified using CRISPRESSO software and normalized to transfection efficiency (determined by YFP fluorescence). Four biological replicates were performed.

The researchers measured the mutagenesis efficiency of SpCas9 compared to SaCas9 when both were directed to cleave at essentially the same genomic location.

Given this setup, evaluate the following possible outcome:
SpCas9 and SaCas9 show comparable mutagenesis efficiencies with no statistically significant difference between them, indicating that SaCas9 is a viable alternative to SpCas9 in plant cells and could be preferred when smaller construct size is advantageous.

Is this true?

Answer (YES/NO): NO